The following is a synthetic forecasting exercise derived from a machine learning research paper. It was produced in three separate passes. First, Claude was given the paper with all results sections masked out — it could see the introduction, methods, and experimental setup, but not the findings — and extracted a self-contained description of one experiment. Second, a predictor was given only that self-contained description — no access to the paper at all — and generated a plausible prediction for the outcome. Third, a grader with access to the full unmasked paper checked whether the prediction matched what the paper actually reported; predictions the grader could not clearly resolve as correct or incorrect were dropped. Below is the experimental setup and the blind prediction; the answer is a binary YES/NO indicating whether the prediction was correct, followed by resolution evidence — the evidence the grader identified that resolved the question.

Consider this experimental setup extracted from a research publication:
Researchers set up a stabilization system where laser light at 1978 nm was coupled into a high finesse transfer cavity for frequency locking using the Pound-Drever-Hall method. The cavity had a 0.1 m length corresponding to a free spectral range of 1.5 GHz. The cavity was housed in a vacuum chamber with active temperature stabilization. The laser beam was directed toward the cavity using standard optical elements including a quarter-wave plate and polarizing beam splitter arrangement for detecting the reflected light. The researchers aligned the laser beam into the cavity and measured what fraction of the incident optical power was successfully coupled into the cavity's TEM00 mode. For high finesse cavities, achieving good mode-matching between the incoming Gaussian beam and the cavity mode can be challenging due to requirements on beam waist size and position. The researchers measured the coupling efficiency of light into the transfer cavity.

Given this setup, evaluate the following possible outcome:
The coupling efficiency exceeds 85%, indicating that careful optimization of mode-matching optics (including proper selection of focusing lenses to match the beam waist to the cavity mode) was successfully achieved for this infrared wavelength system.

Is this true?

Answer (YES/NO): NO